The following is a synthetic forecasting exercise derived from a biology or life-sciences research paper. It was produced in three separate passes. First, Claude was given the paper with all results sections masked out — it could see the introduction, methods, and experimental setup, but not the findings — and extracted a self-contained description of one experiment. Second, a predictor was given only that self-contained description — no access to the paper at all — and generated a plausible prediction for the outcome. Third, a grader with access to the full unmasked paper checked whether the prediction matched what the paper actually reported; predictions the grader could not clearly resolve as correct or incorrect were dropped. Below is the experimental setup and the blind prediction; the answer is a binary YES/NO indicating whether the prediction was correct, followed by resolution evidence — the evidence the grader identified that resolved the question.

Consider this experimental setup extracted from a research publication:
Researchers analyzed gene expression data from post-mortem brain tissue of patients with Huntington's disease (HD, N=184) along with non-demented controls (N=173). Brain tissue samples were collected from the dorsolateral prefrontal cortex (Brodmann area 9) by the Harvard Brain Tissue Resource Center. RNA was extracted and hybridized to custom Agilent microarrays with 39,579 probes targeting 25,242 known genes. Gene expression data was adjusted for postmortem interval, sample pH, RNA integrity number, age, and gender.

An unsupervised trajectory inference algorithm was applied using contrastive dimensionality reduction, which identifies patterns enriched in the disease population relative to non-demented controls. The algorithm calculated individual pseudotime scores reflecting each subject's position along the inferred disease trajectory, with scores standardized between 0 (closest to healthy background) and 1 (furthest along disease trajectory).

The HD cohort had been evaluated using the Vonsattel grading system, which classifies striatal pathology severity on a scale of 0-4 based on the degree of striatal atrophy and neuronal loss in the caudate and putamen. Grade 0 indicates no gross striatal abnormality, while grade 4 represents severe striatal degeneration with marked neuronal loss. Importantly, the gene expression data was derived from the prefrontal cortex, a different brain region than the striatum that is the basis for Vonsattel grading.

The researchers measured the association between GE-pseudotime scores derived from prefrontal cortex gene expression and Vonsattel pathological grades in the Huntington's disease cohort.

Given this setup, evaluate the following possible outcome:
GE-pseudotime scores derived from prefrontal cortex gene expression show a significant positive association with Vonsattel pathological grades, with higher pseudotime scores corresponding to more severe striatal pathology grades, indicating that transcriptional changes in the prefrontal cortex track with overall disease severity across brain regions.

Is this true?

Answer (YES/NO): YES